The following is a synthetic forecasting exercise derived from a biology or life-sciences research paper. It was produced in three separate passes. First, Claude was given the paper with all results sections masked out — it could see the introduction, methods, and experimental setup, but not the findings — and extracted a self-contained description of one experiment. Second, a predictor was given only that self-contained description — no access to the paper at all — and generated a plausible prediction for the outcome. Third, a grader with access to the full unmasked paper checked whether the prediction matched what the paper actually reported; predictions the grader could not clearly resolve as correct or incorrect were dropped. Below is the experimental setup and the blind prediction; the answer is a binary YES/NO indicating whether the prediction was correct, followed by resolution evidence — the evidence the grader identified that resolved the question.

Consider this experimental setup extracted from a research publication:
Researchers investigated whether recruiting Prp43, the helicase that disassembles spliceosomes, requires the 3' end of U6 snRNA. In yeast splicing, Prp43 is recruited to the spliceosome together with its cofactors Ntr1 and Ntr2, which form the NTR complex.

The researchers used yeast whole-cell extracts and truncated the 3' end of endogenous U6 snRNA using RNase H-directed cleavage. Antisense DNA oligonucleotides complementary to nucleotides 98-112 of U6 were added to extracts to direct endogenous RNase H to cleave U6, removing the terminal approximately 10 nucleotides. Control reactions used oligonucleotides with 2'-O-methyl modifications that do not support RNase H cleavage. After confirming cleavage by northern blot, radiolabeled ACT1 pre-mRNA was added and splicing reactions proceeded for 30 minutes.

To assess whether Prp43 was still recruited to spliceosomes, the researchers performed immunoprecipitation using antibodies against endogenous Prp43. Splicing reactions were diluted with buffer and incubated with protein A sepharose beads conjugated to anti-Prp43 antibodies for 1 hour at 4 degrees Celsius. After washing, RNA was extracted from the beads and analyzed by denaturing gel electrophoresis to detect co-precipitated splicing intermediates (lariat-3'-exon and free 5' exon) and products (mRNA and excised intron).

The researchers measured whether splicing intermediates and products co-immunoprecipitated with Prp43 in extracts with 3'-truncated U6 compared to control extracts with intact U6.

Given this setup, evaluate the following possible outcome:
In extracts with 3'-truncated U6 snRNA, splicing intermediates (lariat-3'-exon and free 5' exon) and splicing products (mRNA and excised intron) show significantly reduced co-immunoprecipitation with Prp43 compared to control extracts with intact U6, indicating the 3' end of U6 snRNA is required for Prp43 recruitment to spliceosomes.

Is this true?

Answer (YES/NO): NO